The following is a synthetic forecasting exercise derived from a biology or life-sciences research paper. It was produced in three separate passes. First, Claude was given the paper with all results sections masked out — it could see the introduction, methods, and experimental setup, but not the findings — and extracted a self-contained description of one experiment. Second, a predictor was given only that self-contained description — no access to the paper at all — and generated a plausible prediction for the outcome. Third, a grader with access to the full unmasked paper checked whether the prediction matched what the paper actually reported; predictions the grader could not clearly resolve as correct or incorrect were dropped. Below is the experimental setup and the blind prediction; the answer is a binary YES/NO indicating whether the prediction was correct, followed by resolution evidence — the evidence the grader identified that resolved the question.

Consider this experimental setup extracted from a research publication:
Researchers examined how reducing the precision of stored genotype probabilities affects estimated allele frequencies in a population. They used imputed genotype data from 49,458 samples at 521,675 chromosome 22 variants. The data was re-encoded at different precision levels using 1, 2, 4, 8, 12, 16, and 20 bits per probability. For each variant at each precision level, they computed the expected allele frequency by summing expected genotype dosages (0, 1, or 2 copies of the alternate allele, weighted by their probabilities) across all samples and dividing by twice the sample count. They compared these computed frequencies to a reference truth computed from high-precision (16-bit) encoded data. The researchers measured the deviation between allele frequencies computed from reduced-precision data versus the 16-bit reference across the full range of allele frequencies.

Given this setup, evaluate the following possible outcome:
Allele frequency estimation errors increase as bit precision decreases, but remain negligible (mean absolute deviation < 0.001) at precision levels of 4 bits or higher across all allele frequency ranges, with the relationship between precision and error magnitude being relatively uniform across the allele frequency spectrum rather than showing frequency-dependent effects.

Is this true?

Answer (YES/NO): NO